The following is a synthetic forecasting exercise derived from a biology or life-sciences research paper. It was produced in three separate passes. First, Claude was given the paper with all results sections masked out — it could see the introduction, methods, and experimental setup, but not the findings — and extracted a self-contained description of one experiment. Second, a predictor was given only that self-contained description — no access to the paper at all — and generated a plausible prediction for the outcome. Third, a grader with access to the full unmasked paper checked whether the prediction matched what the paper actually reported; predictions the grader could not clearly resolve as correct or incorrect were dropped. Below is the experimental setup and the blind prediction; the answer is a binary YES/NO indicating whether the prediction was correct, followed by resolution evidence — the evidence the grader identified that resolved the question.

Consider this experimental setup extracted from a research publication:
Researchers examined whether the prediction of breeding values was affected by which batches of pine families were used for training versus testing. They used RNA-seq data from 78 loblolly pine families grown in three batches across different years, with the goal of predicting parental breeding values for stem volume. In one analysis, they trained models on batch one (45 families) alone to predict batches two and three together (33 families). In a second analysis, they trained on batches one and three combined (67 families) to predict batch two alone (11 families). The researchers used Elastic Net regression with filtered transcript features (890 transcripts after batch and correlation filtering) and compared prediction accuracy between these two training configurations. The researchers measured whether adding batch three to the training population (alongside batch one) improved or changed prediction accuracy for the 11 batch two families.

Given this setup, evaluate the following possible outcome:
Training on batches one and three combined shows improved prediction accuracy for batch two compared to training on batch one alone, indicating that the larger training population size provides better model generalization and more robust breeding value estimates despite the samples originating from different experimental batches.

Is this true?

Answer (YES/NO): NO